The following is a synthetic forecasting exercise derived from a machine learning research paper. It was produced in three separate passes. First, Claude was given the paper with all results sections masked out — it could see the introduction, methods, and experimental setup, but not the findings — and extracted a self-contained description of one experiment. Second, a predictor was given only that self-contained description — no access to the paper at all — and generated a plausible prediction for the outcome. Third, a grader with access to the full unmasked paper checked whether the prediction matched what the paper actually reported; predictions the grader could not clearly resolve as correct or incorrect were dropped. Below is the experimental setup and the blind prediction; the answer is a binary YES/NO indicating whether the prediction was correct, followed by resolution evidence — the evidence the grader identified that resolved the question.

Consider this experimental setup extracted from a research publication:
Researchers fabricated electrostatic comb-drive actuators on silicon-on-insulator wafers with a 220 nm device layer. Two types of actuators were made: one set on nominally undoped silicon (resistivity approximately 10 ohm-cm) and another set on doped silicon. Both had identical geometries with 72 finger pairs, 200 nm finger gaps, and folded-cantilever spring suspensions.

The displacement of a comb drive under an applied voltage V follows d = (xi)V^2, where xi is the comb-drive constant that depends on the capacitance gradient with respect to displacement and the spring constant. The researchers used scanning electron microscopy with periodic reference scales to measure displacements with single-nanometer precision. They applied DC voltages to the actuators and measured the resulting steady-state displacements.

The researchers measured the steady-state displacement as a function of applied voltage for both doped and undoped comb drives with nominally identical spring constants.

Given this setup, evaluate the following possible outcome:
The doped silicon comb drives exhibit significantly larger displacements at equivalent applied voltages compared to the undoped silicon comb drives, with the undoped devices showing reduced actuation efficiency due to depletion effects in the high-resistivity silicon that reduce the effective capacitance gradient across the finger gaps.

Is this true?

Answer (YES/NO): NO